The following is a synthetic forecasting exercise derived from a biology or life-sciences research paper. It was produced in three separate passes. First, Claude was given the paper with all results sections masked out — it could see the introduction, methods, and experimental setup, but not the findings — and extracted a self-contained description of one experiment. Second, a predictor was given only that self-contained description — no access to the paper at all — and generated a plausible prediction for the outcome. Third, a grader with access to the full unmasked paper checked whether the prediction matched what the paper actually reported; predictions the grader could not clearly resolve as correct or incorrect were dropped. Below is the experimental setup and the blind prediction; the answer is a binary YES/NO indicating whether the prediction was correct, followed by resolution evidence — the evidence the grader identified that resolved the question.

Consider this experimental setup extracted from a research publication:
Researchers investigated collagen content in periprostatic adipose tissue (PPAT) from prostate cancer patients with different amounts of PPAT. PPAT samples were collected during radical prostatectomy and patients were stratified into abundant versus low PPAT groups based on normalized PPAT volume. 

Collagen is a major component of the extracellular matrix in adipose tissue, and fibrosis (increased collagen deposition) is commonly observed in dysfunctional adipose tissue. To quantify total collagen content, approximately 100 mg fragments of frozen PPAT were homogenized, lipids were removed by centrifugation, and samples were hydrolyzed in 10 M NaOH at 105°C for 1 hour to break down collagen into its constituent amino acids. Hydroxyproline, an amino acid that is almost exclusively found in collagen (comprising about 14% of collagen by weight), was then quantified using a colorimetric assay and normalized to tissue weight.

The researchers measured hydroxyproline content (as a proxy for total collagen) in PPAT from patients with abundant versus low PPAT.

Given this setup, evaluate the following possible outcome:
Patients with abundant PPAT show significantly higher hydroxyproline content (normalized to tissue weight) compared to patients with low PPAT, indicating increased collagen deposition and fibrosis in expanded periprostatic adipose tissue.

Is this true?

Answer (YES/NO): NO